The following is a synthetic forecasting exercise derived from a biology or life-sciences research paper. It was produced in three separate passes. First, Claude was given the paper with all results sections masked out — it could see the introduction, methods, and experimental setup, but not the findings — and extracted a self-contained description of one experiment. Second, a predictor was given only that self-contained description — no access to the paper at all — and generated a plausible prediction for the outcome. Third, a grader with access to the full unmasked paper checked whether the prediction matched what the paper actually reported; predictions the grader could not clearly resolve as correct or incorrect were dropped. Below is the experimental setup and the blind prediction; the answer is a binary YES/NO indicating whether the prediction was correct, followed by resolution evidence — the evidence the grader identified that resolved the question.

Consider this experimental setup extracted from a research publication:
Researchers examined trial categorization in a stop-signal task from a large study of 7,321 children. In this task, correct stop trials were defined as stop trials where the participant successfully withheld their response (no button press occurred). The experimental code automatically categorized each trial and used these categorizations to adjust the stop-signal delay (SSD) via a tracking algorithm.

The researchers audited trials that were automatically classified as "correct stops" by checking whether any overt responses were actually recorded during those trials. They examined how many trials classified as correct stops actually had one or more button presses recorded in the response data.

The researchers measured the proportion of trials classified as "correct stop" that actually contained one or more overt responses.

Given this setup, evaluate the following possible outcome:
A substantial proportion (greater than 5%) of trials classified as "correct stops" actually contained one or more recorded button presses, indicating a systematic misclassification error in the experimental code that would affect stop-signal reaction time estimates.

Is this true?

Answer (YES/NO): NO